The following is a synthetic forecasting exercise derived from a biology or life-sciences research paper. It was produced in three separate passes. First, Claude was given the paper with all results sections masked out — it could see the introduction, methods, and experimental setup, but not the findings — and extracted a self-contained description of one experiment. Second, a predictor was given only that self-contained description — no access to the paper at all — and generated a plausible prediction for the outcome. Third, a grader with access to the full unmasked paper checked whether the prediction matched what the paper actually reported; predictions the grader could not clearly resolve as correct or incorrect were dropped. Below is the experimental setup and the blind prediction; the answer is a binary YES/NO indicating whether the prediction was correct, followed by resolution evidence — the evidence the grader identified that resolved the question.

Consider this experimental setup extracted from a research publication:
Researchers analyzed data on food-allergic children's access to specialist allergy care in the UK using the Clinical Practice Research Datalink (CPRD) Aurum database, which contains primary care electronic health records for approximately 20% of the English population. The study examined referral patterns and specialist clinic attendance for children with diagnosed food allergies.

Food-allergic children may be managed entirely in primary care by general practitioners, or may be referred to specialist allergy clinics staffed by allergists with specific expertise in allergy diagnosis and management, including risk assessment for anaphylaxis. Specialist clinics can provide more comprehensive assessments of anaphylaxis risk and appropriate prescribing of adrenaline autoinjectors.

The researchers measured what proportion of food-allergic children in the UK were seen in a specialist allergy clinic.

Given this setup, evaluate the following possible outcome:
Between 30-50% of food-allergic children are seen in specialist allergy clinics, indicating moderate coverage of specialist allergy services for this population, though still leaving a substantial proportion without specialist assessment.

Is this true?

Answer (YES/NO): NO